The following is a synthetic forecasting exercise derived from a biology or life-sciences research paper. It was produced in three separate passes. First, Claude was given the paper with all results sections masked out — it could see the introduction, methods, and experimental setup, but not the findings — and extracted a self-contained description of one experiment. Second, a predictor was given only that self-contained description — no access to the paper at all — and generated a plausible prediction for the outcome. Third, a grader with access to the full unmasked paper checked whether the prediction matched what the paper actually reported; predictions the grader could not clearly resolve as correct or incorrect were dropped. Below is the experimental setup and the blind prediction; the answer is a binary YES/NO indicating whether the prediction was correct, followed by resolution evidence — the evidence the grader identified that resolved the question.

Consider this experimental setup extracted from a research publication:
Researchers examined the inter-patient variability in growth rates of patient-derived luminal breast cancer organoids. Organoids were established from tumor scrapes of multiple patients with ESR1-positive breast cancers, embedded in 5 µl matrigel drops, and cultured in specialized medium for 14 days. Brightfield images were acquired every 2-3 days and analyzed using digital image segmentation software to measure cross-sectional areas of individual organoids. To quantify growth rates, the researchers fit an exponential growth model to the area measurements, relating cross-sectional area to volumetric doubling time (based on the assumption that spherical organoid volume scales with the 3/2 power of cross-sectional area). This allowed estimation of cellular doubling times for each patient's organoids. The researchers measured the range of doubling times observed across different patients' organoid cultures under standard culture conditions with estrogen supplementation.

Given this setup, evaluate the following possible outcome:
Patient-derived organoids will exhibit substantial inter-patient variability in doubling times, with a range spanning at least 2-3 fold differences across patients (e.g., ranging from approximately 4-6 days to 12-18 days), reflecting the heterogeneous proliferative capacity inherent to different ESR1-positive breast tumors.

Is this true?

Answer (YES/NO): YES